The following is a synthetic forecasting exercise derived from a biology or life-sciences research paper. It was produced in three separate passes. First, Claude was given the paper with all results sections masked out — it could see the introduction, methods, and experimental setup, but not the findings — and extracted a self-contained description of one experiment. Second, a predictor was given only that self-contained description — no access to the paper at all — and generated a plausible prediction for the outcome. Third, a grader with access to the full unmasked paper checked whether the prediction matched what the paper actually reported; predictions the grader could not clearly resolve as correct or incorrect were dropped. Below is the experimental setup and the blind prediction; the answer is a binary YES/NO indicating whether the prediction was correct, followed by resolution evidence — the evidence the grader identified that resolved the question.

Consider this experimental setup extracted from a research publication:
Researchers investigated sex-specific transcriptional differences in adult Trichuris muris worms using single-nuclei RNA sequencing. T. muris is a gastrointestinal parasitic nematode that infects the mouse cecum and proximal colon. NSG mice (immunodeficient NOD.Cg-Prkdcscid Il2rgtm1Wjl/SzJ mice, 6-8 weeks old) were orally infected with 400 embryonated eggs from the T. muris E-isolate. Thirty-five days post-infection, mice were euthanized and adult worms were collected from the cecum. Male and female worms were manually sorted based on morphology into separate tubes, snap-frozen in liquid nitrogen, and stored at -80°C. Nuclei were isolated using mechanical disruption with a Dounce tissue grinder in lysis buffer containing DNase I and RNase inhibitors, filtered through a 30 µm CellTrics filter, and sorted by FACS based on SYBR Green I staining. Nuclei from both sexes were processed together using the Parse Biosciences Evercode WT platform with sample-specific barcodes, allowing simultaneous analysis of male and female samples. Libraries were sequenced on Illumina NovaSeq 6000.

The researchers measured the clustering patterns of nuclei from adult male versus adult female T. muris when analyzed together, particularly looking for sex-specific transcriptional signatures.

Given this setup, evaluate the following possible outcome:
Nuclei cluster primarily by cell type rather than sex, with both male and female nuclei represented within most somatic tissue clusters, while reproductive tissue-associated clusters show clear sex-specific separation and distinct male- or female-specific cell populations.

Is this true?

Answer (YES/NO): NO